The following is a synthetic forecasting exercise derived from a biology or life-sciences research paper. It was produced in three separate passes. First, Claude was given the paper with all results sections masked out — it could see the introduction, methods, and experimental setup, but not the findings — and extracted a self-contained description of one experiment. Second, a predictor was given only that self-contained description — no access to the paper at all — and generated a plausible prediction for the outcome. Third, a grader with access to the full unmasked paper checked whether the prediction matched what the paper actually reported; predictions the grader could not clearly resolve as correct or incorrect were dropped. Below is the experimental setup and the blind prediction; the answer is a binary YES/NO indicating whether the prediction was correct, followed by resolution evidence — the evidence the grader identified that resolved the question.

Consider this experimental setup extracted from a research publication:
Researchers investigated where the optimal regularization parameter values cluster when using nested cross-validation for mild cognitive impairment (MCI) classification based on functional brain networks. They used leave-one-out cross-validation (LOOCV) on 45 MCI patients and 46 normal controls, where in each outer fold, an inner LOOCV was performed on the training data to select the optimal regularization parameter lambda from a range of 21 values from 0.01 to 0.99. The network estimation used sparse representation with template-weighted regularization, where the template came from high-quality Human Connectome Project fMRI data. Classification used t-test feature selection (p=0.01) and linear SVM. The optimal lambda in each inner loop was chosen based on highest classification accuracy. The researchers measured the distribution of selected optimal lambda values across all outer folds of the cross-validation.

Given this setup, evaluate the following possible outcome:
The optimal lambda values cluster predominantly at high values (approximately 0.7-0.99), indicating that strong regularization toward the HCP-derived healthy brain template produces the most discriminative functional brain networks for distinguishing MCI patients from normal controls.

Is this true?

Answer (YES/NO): NO